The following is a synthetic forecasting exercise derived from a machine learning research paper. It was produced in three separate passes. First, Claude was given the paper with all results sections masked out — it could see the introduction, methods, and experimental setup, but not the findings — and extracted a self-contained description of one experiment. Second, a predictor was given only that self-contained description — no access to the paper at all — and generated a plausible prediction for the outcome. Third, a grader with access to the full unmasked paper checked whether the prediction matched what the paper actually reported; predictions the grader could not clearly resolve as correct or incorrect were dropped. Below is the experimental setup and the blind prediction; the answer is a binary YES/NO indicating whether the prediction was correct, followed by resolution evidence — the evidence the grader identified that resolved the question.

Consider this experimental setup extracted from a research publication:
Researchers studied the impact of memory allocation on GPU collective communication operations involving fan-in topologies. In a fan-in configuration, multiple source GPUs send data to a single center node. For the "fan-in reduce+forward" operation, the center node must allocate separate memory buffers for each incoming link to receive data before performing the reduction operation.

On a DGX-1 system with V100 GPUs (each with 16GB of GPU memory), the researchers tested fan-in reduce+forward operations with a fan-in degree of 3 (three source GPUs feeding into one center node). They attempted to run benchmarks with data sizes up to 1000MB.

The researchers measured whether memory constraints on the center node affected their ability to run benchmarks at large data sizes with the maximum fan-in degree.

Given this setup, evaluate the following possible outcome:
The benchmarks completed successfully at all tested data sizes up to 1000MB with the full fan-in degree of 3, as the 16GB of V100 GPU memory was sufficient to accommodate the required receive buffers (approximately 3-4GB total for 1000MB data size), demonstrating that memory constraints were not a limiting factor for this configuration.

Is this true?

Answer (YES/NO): NO